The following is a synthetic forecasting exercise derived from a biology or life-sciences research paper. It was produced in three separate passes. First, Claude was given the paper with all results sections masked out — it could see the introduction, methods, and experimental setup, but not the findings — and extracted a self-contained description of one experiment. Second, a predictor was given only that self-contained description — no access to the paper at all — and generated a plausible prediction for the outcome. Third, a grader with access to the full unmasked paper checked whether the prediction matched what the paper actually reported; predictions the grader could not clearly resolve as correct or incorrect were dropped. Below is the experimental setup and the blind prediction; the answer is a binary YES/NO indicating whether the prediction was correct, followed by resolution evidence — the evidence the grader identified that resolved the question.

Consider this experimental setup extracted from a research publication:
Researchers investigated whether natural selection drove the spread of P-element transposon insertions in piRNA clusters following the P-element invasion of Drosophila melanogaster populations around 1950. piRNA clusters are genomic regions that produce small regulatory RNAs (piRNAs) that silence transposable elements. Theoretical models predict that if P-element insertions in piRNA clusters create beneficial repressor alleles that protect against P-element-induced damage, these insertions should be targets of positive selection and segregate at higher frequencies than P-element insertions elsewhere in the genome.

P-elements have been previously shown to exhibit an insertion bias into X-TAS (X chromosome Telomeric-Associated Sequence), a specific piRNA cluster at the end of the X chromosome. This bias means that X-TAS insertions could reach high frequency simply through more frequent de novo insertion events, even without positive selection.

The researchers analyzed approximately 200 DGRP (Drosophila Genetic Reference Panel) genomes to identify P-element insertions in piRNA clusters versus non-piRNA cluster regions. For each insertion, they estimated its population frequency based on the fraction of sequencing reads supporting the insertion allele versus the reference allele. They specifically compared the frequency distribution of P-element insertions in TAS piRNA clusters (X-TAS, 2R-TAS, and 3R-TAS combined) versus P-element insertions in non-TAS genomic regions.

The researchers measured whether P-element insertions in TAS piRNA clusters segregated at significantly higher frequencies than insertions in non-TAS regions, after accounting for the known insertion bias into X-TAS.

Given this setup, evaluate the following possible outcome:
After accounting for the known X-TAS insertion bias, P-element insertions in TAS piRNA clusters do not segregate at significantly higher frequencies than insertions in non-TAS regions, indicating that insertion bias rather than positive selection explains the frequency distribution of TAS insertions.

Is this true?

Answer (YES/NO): YES